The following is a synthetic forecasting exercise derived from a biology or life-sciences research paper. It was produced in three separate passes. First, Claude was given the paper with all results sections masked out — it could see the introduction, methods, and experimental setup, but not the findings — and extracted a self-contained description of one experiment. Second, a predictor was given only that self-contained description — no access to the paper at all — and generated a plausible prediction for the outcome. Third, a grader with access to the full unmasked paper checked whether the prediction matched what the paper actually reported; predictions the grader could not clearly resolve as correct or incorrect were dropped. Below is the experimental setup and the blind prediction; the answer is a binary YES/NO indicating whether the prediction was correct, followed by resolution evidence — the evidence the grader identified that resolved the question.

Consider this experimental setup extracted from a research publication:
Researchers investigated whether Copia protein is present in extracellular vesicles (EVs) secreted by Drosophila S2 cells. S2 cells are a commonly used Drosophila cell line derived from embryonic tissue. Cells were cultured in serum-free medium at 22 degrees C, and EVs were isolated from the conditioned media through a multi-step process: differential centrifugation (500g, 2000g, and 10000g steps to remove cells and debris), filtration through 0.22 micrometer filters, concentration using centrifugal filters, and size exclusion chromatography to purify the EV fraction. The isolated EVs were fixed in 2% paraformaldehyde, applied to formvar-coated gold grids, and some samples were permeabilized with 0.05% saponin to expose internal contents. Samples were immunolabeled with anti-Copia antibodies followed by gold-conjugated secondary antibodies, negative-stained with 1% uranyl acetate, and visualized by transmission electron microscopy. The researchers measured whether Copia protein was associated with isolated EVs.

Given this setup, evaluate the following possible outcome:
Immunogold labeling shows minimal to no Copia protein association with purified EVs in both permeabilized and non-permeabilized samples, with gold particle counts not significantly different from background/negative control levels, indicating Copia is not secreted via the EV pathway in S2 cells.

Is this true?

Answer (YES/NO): NO